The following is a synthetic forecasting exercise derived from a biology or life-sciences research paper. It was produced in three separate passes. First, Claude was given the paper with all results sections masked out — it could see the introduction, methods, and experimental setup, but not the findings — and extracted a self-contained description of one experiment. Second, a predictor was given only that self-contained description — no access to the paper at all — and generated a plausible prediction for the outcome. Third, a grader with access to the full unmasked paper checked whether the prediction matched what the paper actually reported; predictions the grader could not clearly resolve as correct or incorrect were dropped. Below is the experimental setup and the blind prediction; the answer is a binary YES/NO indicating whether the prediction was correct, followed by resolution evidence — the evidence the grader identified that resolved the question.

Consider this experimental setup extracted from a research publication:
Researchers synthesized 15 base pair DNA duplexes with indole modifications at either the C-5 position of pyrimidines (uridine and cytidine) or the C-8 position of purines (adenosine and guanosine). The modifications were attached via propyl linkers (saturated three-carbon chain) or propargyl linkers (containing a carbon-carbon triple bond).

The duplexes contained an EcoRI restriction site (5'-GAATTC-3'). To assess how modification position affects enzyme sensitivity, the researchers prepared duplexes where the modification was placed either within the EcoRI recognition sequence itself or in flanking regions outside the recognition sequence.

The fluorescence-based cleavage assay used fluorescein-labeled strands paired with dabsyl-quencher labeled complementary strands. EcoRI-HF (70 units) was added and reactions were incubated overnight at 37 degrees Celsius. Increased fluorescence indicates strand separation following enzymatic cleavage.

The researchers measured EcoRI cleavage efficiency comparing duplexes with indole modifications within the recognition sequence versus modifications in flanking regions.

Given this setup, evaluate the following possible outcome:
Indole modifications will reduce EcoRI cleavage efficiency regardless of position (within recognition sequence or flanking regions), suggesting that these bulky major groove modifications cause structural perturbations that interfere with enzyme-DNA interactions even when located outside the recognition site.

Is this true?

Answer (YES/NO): NO